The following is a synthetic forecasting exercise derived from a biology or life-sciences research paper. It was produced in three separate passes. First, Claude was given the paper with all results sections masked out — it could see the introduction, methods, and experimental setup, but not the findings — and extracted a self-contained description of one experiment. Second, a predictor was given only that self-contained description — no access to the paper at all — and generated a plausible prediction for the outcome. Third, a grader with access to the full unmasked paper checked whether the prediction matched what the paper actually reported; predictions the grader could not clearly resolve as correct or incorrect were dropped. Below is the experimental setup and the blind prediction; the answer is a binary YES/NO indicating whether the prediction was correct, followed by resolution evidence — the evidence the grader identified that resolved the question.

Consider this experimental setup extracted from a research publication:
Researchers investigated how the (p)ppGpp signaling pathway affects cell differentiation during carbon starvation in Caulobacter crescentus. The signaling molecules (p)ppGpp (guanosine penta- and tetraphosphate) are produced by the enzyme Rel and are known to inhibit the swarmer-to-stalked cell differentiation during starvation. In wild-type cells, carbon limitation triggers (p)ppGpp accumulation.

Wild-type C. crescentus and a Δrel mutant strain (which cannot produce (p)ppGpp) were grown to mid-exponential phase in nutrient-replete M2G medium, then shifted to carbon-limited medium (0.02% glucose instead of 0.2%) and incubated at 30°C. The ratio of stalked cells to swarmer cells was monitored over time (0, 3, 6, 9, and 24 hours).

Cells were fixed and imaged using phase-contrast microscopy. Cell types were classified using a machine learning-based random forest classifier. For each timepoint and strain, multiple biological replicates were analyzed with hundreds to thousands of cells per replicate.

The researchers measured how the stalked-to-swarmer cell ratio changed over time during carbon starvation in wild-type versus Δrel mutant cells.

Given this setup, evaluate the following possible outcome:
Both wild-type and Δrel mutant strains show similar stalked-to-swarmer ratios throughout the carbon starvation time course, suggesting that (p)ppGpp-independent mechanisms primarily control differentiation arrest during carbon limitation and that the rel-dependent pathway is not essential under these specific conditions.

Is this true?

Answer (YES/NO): NO